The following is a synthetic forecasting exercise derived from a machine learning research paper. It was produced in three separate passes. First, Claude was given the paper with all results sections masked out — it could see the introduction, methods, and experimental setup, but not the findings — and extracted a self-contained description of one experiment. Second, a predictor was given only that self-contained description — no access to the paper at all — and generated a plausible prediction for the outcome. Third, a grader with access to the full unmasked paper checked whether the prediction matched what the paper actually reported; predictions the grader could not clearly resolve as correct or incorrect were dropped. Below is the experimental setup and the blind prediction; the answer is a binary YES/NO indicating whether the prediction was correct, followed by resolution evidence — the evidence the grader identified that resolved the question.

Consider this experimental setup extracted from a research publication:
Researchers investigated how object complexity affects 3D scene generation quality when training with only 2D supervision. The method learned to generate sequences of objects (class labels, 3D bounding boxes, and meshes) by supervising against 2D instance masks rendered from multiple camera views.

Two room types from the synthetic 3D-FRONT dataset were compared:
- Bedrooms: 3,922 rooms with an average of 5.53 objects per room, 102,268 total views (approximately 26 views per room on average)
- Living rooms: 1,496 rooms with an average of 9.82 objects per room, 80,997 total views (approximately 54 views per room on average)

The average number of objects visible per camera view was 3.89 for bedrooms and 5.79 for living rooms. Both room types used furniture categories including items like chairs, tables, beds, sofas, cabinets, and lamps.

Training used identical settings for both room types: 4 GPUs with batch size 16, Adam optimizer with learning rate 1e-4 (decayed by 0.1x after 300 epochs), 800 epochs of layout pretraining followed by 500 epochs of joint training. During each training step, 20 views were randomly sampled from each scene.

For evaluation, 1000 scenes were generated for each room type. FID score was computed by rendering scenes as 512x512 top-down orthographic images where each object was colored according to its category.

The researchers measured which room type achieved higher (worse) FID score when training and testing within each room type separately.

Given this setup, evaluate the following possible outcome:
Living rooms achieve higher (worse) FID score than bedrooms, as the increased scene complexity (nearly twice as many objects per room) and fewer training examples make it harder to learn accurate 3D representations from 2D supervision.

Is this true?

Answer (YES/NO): YES